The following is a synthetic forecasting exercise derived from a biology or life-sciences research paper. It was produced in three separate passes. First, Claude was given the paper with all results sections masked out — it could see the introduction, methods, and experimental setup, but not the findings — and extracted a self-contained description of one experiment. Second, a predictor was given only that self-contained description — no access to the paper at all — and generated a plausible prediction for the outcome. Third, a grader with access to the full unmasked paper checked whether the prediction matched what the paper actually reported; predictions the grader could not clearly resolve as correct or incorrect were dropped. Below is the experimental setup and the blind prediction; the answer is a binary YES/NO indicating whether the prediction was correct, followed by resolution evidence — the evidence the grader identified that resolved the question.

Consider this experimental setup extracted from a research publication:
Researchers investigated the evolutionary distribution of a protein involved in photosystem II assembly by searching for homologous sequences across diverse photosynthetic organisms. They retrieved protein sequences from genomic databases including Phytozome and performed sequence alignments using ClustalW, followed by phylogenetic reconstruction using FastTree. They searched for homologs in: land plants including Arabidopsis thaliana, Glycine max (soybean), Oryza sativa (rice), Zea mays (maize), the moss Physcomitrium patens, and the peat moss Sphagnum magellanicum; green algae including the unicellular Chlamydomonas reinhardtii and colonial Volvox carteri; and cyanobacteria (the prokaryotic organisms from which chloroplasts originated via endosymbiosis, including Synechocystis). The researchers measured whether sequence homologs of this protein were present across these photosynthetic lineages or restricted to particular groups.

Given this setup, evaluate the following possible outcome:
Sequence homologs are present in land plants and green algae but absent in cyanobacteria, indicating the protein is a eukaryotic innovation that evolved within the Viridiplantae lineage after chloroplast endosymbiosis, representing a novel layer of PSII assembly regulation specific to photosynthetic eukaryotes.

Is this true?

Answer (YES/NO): YES